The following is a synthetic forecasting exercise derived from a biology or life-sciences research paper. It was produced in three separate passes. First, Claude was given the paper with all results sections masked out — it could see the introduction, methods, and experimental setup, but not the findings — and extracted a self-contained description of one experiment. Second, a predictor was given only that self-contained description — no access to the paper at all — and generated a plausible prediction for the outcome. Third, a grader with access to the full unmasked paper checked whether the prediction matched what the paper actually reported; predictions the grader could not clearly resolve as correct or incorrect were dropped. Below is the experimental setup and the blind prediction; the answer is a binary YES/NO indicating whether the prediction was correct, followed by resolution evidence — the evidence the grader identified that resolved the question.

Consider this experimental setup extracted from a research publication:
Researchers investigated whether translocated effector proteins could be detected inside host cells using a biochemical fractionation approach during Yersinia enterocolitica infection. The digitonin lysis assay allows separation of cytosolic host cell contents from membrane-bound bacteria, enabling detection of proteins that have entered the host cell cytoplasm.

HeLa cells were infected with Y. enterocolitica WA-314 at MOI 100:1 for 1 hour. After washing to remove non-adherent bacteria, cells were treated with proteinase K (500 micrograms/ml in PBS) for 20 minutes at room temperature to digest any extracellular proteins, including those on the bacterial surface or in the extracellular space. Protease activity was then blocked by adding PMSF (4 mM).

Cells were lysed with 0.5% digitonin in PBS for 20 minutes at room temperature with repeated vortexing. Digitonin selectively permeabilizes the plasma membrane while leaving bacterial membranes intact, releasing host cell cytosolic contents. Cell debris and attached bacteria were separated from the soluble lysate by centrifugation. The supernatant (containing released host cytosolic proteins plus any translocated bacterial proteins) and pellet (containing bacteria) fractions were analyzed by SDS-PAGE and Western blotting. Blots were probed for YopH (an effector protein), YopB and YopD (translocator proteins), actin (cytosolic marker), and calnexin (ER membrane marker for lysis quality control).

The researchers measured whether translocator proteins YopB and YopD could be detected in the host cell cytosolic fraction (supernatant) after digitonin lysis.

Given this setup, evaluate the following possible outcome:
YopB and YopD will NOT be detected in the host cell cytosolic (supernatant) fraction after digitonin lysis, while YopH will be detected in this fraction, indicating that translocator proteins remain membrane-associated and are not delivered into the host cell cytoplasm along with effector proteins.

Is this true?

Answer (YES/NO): YES